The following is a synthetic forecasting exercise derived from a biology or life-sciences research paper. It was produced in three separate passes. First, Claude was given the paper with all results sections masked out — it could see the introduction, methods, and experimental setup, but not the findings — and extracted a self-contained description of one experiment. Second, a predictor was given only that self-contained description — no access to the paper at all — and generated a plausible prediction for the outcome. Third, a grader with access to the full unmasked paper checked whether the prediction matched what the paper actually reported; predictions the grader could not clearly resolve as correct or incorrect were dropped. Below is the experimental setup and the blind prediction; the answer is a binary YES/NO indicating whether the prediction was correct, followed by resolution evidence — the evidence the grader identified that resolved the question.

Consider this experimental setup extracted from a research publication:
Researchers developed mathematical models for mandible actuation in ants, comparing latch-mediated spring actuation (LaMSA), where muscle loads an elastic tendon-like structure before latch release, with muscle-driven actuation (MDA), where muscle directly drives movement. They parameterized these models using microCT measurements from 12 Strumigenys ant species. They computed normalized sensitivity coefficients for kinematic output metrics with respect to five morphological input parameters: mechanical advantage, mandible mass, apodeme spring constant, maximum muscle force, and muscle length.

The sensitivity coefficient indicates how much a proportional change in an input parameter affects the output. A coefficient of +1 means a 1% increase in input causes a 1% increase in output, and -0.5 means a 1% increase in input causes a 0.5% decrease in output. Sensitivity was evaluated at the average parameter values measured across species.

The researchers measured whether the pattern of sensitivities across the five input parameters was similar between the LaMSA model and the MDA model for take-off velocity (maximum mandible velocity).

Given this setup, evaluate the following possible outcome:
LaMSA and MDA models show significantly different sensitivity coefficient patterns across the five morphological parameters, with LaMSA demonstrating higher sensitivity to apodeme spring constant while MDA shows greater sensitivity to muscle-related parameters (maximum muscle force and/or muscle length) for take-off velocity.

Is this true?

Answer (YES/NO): NO